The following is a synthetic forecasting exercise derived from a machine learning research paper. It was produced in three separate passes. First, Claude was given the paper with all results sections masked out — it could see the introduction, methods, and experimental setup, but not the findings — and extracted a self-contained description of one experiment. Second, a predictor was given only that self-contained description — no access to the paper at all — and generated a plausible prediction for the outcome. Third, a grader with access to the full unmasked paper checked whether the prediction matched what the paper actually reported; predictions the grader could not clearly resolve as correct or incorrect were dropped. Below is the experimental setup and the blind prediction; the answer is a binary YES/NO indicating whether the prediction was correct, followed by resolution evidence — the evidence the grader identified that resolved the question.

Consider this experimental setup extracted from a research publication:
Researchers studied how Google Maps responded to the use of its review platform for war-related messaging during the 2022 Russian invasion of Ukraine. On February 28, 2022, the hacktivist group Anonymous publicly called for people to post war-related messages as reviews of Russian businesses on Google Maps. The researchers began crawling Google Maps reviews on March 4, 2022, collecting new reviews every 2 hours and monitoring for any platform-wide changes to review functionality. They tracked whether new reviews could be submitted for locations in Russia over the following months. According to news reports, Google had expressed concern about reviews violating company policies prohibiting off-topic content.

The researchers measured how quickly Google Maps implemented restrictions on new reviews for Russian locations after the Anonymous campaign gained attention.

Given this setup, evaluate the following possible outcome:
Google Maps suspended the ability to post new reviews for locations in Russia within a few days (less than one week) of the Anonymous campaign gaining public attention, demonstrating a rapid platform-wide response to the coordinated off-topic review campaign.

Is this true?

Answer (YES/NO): YES